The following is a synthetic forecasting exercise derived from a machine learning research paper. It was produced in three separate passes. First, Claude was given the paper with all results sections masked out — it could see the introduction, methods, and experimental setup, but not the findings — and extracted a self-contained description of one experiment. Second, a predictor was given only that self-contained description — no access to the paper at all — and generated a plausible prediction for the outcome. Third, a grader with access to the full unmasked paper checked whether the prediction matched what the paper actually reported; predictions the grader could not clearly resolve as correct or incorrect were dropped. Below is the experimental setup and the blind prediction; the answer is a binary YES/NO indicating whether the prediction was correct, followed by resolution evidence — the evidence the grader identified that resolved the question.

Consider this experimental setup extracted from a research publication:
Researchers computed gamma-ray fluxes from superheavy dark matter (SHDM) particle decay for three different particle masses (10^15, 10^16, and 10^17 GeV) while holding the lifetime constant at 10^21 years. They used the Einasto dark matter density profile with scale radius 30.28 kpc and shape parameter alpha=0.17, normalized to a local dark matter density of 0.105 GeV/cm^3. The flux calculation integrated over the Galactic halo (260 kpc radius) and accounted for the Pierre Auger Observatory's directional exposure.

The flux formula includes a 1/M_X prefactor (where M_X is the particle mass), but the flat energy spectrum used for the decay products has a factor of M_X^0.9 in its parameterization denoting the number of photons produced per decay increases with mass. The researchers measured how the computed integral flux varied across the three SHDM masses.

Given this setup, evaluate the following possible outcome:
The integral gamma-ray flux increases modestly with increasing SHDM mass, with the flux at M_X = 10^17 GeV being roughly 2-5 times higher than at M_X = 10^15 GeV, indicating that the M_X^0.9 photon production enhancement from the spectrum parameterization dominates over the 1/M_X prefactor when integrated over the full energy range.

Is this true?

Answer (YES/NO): NO